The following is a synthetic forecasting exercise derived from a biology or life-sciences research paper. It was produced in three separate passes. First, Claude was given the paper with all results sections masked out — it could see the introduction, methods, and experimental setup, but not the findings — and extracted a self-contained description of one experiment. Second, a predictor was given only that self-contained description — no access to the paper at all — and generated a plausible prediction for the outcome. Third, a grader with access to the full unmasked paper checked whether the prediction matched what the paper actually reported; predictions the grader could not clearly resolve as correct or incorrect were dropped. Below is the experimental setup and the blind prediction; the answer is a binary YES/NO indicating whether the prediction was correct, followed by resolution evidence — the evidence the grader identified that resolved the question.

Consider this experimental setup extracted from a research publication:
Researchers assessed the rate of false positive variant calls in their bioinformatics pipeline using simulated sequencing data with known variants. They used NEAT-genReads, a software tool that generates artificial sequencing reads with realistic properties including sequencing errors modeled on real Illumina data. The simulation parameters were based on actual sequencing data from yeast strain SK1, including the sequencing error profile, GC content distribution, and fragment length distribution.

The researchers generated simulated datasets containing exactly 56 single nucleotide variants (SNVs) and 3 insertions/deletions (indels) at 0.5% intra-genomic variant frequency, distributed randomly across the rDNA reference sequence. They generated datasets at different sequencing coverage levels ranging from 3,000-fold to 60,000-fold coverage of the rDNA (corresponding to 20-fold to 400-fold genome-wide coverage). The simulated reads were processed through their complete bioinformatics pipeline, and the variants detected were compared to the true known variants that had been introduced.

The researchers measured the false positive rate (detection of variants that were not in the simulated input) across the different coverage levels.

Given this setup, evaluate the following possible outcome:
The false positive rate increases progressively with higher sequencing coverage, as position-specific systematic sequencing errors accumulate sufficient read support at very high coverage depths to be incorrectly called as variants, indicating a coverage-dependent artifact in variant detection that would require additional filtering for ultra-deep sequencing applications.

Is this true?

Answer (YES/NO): NO